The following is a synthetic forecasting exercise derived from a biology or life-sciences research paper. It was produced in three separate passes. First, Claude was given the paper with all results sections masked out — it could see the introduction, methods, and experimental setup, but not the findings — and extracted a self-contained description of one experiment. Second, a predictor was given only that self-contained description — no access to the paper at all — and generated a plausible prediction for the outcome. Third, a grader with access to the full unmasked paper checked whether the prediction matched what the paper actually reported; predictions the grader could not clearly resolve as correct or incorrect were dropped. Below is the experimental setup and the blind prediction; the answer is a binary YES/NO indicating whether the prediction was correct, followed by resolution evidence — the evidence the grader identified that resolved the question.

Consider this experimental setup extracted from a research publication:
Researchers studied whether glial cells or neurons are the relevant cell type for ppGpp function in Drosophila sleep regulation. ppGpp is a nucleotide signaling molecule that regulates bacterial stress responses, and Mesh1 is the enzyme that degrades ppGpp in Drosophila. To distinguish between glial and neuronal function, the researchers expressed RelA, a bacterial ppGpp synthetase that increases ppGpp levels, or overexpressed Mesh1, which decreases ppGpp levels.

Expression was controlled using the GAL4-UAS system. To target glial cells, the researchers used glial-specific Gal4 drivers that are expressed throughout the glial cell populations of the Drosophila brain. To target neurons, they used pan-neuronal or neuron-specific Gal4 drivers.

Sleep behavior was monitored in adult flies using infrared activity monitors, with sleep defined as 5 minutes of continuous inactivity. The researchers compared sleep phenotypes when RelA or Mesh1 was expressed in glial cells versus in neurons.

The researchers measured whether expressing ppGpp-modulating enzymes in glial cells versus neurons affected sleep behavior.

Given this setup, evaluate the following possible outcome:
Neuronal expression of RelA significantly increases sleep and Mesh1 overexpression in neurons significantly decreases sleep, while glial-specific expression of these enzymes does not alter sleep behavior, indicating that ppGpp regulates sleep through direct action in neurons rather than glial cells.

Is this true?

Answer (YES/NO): NO